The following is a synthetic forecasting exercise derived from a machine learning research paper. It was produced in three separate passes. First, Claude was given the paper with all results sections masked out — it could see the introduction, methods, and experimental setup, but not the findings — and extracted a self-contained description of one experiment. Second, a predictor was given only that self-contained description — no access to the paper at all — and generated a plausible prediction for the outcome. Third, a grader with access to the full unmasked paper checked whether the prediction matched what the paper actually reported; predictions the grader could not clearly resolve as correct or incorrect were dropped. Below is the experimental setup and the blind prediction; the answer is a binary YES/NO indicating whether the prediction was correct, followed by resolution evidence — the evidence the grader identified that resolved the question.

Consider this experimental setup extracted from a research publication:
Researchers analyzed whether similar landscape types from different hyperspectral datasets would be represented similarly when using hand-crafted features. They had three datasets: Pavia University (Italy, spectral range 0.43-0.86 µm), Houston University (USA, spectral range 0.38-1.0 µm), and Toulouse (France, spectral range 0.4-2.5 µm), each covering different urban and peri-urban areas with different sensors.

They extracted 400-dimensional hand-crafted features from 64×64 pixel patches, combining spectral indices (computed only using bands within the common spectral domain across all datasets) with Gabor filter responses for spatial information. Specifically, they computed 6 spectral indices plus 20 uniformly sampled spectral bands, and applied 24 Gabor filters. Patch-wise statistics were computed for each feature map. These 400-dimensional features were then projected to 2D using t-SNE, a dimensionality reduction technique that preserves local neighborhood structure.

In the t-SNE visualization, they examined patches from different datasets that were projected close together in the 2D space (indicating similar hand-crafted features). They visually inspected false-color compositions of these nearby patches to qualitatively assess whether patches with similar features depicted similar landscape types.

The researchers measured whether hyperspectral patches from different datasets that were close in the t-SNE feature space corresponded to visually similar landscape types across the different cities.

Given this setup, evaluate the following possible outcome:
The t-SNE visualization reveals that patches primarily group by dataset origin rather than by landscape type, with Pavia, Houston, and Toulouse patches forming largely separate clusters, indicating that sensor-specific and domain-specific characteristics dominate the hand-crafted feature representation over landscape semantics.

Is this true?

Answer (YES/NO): NO